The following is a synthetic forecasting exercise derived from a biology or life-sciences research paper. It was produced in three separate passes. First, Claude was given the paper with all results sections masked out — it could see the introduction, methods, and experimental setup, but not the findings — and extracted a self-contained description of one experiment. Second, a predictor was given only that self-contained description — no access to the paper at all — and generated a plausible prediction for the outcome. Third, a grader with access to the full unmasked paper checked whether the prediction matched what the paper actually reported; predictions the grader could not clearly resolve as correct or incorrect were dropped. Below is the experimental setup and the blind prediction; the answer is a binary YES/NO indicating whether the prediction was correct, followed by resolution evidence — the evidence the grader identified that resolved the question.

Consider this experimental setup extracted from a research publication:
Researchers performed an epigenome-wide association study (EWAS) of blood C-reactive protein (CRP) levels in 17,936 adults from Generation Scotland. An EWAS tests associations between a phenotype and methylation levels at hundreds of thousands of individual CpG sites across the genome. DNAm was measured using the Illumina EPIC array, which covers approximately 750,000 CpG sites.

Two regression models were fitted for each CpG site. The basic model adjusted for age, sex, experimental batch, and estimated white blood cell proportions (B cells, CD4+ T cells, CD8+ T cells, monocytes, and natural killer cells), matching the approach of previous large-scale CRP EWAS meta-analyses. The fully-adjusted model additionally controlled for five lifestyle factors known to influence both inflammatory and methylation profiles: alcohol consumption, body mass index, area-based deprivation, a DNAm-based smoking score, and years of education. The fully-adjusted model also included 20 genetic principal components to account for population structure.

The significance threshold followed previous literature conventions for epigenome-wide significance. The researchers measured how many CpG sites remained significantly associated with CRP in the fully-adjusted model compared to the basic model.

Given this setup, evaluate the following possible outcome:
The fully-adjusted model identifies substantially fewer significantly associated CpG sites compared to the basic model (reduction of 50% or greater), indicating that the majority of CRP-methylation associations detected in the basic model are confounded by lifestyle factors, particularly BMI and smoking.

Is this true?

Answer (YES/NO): YES